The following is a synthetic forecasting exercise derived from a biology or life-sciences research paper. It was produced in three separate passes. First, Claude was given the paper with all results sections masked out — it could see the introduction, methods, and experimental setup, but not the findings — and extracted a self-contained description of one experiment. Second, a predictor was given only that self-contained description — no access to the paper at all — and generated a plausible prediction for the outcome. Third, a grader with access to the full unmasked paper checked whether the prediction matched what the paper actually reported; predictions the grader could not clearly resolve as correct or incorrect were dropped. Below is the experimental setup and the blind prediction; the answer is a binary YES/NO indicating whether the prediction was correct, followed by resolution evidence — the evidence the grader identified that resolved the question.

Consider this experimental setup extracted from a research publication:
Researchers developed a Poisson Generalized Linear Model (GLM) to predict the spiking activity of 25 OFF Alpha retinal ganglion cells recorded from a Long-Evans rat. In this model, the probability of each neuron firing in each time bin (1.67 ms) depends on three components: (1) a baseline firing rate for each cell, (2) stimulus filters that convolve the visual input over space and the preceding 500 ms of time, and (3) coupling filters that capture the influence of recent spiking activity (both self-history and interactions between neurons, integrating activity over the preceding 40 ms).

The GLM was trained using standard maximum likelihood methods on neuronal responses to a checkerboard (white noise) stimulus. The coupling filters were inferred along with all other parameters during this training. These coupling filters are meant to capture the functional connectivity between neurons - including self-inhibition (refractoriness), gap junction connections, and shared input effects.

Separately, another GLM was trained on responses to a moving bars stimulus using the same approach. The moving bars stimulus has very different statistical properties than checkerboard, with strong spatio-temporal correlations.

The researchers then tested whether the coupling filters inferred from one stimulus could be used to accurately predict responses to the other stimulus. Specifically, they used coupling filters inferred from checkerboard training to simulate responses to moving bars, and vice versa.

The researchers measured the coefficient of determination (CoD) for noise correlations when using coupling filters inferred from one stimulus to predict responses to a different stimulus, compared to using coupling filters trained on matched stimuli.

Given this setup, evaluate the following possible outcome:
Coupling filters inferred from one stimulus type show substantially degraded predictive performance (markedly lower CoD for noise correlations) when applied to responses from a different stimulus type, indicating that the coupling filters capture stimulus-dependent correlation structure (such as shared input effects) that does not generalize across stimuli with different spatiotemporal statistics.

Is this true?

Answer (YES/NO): NO